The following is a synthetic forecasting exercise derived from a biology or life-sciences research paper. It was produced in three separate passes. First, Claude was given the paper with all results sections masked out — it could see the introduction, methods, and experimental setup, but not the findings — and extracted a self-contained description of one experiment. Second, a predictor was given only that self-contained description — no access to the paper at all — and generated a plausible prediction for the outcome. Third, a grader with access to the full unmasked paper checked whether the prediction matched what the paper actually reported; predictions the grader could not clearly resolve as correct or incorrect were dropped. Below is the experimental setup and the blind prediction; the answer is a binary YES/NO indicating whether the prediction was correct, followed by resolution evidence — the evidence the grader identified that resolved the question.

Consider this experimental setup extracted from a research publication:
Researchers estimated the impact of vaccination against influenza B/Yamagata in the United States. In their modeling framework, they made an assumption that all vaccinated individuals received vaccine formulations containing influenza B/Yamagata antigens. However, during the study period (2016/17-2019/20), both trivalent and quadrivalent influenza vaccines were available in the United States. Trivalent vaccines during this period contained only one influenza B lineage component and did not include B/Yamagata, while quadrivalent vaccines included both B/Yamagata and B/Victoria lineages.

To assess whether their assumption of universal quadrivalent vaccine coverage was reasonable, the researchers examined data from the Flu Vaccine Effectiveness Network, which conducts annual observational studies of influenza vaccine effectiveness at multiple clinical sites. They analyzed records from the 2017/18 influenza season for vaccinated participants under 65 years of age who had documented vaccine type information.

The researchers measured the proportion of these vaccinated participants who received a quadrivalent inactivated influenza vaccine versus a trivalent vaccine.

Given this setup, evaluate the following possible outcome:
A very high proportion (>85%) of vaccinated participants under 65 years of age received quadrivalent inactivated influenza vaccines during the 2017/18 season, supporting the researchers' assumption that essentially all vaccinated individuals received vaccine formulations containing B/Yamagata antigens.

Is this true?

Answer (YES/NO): YES